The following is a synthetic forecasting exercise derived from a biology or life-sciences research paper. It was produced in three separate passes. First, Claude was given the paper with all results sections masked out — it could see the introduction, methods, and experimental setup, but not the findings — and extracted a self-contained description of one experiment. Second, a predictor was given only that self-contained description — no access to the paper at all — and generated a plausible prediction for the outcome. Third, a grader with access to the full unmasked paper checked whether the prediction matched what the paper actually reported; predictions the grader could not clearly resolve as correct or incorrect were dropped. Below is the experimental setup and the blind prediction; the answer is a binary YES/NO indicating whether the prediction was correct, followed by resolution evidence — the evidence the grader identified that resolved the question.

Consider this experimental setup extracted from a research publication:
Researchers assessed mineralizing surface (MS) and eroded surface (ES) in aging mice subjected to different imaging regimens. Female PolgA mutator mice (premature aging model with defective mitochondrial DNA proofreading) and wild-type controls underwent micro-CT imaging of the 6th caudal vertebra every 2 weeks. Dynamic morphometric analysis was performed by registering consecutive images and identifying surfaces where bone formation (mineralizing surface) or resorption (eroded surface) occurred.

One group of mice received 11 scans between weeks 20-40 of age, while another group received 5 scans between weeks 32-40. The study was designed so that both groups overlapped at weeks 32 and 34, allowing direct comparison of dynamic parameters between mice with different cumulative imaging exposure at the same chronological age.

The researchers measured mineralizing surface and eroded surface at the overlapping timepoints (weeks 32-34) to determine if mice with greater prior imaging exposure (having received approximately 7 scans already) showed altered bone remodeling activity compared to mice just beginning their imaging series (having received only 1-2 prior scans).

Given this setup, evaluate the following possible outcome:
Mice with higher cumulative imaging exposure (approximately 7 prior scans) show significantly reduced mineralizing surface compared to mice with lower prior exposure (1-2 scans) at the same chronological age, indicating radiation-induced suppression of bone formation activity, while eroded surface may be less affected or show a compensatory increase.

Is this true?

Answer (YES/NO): NO